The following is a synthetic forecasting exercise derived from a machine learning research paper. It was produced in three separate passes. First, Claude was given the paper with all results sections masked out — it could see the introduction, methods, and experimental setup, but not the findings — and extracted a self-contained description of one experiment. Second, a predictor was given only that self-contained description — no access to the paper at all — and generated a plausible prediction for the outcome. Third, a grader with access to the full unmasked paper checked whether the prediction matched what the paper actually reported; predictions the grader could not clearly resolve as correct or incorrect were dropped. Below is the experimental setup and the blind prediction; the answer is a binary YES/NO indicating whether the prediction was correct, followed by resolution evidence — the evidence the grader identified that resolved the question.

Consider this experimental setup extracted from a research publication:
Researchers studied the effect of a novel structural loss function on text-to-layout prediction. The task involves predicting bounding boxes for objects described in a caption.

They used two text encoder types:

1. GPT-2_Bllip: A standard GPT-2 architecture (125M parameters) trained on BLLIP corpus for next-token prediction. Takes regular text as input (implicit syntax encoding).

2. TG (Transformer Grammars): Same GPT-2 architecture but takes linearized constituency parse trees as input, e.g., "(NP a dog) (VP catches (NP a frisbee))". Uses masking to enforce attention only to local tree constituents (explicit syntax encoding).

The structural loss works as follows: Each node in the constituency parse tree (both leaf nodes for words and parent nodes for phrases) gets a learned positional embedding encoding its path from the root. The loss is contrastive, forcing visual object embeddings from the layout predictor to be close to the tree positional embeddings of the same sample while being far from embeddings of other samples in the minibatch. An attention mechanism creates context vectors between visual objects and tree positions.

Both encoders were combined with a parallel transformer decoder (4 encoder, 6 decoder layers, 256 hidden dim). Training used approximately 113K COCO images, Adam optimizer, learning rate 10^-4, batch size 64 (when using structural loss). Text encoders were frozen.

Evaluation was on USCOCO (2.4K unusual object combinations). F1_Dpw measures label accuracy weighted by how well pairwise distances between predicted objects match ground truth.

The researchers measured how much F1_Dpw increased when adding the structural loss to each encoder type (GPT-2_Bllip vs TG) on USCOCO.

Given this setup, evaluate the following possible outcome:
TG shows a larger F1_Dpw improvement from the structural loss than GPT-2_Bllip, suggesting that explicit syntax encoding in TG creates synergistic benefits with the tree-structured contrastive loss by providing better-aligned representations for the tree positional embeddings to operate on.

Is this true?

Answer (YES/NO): YES